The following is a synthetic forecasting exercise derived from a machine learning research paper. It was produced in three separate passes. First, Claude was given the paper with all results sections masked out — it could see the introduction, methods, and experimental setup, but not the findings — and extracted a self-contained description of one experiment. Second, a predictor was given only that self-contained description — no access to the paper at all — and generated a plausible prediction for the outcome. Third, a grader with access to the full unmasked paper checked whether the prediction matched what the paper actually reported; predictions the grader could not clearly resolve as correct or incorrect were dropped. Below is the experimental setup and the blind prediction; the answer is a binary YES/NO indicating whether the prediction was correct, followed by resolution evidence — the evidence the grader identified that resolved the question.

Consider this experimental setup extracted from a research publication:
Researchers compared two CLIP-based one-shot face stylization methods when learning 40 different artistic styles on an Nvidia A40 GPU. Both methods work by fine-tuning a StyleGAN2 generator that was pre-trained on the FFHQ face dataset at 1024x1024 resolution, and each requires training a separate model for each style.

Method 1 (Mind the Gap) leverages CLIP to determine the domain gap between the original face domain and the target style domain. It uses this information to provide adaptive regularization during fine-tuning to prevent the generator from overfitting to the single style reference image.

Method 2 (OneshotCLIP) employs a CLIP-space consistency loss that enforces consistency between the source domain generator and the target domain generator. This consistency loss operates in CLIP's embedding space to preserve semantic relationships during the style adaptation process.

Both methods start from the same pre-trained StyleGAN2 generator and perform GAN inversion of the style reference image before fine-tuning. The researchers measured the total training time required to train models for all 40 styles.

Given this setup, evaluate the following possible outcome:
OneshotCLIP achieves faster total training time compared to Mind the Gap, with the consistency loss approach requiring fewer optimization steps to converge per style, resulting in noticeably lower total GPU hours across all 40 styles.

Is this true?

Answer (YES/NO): NO